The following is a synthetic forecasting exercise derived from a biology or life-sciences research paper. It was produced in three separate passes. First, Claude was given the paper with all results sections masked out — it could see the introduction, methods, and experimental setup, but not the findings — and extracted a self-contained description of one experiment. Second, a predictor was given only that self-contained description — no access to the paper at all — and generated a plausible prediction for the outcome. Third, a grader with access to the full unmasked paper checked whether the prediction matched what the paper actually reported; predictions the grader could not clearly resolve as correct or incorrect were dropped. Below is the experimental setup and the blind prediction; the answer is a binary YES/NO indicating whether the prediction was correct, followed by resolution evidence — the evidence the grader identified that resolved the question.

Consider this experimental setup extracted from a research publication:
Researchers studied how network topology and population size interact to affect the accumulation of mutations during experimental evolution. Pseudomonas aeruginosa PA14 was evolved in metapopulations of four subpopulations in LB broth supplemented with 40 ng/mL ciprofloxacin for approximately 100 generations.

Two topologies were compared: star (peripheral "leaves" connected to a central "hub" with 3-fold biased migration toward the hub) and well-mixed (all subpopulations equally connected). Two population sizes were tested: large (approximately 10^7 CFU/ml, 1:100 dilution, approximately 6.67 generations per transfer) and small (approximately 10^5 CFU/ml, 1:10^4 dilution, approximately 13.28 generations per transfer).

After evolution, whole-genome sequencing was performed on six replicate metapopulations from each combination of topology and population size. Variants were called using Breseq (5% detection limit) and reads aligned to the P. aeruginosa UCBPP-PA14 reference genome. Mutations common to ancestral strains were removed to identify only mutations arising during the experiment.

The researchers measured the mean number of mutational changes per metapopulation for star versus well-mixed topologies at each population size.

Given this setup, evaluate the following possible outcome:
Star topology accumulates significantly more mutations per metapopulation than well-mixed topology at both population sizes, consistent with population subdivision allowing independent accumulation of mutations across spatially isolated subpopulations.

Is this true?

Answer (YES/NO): NO